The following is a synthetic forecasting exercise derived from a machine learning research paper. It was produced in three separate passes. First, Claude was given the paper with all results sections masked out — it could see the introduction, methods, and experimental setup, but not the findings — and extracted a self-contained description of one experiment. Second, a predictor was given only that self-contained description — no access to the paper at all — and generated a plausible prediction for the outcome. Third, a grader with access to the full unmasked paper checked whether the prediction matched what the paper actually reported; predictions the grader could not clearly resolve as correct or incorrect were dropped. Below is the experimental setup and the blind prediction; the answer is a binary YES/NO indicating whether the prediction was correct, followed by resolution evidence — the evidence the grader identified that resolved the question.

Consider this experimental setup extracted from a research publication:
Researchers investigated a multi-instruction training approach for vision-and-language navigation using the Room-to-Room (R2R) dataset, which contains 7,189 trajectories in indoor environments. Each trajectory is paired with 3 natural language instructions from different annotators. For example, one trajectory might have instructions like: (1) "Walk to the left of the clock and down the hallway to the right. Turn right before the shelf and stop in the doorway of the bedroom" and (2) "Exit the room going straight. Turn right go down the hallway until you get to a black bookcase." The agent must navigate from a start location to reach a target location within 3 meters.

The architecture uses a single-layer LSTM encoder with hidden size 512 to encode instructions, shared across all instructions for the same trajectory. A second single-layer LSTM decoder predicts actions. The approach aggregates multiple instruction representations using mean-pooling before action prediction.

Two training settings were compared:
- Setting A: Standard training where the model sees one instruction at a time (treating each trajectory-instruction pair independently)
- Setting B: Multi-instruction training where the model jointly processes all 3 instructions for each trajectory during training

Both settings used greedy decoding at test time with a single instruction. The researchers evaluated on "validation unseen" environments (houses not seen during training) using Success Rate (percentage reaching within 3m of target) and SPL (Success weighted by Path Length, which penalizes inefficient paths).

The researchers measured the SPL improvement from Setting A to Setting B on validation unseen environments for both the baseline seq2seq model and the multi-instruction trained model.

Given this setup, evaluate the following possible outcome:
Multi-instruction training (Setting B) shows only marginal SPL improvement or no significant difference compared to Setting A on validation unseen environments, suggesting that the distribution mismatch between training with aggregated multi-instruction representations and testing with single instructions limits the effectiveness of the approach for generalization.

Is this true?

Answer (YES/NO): NO